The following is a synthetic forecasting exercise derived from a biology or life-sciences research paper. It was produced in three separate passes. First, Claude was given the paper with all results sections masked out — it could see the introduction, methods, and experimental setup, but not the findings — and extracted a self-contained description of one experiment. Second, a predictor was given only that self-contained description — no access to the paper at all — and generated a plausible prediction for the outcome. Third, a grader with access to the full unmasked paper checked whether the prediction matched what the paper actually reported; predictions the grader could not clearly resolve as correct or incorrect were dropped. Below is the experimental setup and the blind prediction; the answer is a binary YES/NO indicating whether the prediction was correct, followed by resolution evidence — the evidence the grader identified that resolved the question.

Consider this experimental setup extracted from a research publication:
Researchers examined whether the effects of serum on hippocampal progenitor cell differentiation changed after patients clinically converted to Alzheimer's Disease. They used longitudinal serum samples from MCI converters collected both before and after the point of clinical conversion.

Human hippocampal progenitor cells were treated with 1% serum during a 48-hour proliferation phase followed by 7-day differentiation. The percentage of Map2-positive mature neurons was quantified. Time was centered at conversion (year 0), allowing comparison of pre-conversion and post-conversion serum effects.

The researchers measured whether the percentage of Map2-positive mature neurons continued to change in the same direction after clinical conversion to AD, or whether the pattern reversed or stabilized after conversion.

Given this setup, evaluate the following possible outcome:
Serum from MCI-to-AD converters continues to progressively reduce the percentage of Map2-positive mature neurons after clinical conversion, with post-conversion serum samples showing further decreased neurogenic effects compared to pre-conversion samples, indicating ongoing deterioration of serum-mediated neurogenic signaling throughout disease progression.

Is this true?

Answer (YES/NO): NO